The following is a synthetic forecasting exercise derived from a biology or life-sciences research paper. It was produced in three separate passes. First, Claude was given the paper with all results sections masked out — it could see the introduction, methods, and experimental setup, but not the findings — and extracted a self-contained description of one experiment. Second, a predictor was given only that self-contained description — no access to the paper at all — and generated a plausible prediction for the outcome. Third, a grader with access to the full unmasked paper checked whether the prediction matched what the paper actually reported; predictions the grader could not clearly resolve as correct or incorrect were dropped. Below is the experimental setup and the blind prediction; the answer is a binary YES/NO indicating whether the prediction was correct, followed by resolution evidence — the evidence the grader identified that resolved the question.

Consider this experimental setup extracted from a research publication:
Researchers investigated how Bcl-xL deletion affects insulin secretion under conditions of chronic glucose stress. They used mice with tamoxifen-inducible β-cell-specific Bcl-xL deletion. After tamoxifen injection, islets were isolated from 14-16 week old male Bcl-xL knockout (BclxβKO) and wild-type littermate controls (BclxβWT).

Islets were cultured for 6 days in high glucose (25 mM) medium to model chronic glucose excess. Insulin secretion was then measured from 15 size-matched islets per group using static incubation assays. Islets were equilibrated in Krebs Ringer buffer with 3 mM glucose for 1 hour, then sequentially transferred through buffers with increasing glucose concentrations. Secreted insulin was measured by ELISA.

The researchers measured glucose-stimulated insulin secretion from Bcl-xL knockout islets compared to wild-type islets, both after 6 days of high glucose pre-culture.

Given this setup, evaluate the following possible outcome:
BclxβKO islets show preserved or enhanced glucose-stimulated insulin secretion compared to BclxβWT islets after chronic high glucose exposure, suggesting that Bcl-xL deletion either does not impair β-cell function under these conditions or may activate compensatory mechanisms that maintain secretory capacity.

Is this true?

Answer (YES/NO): YES